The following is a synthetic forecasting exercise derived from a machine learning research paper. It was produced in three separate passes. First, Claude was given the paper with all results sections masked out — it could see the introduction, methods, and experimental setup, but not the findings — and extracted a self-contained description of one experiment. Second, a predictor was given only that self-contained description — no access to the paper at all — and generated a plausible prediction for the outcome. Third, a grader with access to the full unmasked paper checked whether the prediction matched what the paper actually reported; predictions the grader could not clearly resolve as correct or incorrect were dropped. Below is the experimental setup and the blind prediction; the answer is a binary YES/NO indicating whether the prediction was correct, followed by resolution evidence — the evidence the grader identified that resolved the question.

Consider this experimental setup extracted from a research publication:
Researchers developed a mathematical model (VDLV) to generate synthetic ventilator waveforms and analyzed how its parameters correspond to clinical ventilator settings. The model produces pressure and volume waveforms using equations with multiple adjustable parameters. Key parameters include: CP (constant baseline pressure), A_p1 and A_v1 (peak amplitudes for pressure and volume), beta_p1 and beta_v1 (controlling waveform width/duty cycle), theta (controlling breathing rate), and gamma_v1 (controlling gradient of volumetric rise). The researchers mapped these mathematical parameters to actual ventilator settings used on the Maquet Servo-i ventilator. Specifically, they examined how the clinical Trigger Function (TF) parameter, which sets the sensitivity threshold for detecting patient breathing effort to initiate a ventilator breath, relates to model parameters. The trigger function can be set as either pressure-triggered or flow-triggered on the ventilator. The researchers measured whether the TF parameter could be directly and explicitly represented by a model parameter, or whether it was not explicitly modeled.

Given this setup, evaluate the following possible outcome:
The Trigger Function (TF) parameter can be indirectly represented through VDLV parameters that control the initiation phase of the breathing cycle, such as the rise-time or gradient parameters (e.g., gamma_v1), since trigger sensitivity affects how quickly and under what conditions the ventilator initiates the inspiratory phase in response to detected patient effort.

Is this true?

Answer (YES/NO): NO